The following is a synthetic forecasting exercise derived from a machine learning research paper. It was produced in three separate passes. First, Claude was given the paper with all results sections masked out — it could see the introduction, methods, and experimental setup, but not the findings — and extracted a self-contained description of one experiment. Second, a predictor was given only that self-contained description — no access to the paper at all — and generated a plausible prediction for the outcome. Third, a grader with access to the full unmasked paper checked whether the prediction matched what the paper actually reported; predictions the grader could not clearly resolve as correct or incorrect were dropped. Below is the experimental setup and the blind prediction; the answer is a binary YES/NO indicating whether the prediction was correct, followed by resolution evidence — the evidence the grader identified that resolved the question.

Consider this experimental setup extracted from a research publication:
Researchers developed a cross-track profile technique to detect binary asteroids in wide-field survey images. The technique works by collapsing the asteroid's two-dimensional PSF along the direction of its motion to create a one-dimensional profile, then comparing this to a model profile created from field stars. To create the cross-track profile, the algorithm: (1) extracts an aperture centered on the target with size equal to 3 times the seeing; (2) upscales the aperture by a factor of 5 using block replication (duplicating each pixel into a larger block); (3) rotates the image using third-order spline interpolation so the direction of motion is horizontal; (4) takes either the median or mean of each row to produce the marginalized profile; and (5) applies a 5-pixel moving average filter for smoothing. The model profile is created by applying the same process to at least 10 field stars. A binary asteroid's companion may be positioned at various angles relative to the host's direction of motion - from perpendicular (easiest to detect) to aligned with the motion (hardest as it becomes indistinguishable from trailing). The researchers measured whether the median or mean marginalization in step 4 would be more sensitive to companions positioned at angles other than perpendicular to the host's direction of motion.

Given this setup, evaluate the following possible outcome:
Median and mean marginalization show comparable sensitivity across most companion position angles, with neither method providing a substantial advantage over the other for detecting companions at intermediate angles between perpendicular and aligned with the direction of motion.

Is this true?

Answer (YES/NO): NO